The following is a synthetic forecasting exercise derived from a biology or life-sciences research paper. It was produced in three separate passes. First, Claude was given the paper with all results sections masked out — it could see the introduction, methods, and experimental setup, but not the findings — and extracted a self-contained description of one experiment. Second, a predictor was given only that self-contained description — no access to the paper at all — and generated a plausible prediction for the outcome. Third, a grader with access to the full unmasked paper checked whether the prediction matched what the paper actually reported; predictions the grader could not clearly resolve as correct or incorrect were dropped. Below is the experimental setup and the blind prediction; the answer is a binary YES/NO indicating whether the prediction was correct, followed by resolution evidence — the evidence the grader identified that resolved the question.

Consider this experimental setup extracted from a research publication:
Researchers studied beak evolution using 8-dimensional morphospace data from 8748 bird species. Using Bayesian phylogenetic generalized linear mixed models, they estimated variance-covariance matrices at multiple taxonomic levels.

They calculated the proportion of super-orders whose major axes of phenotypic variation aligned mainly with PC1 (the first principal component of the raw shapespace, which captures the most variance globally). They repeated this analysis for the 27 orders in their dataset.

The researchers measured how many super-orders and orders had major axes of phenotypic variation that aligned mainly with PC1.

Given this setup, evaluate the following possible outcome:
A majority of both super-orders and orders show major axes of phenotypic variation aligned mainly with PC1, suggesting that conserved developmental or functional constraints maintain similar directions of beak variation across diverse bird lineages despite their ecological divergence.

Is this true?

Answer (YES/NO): NO